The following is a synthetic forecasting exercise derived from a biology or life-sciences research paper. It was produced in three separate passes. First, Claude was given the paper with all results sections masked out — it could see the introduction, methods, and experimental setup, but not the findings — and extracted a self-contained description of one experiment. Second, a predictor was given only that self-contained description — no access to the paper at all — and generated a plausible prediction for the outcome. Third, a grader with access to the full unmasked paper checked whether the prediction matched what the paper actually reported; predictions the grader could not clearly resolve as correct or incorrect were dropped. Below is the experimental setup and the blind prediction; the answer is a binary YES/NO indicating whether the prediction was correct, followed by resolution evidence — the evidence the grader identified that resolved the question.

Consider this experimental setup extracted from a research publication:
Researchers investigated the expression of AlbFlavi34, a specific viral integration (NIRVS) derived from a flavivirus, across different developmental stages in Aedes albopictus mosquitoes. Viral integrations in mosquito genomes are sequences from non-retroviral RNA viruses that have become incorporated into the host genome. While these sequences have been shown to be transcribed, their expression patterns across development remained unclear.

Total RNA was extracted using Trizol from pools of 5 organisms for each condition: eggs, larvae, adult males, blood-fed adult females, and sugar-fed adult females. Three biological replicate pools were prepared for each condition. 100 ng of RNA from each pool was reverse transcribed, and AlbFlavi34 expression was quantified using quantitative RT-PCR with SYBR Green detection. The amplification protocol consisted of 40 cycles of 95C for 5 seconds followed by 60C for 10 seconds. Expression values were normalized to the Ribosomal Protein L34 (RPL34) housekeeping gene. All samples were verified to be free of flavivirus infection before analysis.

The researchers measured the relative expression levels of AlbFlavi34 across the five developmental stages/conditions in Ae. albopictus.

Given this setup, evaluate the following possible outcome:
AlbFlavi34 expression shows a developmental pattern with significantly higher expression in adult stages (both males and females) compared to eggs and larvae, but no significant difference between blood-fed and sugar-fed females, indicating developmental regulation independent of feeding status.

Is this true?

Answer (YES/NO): NO